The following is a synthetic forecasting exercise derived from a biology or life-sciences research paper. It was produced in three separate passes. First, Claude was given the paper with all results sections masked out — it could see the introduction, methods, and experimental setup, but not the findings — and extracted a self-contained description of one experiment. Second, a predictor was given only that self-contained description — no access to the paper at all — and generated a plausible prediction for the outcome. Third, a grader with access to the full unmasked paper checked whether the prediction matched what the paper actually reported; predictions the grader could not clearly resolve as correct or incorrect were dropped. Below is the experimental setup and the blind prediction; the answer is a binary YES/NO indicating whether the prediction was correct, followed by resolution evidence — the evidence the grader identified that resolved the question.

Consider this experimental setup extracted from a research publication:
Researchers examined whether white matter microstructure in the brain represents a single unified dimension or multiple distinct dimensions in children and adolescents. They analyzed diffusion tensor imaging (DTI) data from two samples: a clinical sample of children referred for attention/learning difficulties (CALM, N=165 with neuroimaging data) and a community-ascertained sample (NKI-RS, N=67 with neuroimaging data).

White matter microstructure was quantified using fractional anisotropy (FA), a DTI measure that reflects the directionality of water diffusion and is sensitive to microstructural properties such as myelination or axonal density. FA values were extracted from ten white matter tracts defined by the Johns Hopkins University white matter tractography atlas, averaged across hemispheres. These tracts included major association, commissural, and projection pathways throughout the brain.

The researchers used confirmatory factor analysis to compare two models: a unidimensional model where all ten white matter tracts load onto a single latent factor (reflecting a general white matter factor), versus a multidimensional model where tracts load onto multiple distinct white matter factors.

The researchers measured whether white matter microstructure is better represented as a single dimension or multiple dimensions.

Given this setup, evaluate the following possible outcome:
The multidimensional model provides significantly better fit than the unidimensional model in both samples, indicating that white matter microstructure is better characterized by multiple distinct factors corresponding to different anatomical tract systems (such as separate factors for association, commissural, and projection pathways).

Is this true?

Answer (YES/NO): NO